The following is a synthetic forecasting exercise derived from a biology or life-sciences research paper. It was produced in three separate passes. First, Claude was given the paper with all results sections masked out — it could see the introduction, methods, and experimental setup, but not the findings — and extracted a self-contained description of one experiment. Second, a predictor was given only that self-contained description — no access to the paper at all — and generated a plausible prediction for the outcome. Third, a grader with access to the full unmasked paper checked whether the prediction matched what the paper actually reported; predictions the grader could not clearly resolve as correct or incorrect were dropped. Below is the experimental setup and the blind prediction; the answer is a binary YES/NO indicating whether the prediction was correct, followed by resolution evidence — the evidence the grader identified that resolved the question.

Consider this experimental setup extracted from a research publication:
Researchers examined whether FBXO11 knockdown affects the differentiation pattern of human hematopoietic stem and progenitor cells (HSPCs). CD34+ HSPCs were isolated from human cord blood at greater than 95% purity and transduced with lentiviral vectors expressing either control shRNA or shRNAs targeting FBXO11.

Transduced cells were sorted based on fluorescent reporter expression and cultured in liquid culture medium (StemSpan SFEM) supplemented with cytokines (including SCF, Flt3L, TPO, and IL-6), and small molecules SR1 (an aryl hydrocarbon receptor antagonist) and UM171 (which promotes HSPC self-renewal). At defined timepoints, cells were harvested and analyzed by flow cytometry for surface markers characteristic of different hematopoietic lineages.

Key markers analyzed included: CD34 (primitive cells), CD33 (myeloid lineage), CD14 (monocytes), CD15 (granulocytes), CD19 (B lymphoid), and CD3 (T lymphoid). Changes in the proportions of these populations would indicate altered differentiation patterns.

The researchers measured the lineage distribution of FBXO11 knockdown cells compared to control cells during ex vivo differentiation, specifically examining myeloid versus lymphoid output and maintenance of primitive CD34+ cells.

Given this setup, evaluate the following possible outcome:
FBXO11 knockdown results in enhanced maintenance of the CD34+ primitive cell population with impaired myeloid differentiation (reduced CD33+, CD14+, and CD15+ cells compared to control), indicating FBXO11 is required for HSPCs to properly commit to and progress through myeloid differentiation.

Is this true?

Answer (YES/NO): NO